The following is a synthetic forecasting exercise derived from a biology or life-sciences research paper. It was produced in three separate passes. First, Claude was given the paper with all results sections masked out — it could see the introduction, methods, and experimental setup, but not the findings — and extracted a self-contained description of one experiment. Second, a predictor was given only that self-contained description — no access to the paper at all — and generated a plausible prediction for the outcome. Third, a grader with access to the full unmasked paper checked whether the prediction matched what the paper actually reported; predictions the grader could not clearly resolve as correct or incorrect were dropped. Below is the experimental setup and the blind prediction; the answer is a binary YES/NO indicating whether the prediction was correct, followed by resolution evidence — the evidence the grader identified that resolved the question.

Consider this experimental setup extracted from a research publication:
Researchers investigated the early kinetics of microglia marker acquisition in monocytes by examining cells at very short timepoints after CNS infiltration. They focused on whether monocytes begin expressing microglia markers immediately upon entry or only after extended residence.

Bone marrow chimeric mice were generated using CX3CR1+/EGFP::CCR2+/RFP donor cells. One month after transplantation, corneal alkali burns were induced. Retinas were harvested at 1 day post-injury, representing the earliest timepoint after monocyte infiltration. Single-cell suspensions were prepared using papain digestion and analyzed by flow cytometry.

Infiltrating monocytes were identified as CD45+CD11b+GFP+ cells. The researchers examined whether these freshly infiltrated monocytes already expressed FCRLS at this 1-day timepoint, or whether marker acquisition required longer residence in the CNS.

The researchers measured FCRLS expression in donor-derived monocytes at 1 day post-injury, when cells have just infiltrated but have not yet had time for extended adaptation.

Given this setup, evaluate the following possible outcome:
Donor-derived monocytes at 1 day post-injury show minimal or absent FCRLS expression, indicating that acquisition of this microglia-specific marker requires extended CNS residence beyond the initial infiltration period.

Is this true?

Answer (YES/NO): NO